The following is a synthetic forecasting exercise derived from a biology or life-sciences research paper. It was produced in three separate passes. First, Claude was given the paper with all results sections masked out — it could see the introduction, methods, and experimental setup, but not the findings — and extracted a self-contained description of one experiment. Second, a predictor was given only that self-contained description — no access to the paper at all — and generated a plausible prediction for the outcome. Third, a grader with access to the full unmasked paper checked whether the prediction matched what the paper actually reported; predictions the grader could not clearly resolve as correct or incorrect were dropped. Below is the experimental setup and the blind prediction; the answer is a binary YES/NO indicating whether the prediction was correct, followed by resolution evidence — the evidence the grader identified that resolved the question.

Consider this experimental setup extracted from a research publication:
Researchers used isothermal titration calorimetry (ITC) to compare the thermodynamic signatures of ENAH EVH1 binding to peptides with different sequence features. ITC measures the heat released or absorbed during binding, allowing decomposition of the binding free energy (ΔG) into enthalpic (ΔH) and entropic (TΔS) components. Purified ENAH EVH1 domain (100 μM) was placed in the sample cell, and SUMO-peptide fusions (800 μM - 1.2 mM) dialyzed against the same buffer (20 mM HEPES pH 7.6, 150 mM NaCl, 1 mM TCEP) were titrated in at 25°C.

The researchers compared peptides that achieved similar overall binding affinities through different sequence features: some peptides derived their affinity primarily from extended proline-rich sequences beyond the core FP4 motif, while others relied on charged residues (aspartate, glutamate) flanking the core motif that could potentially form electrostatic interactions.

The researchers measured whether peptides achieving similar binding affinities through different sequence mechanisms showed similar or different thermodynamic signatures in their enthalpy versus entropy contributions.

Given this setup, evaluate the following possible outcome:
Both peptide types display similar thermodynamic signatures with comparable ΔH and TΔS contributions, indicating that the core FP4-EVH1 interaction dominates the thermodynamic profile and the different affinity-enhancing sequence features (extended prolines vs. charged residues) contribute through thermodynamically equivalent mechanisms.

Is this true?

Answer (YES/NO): NO